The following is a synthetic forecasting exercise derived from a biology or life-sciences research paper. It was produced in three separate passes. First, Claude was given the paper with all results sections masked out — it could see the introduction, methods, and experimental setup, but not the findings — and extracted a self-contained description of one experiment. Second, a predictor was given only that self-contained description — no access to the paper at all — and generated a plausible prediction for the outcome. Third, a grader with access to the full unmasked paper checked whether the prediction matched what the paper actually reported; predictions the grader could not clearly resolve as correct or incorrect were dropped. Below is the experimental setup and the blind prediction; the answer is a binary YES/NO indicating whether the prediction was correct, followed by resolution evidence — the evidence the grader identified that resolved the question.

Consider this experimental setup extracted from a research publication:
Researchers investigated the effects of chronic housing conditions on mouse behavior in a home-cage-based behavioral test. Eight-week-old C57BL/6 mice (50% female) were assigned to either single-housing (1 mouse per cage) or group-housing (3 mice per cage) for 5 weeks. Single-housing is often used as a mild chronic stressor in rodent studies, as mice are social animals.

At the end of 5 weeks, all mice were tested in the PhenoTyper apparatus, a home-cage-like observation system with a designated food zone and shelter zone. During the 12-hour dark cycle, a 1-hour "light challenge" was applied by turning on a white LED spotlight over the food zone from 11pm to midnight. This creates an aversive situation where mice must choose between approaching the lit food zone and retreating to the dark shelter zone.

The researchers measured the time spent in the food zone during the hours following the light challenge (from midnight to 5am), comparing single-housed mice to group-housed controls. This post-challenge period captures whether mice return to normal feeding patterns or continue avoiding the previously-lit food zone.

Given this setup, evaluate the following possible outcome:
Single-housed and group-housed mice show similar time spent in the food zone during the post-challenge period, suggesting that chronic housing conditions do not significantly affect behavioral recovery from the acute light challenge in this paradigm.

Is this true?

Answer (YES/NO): YES